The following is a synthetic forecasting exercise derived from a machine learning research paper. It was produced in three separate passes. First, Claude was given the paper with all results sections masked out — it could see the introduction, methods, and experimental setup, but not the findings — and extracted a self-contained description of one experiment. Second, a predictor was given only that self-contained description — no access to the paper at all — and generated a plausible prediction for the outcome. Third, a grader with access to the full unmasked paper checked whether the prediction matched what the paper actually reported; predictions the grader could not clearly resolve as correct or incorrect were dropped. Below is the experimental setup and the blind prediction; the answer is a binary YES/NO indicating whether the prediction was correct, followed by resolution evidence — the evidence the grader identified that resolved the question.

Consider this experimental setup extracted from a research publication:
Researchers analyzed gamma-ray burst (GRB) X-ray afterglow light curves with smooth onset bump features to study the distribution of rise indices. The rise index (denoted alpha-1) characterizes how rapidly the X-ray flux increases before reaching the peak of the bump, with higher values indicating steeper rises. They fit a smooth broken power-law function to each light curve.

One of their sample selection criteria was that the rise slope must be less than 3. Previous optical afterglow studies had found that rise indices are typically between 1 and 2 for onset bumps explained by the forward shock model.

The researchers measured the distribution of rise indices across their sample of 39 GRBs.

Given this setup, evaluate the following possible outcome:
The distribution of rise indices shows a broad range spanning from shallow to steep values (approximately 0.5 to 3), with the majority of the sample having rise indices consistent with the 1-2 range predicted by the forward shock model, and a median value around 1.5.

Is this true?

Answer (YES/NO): NO